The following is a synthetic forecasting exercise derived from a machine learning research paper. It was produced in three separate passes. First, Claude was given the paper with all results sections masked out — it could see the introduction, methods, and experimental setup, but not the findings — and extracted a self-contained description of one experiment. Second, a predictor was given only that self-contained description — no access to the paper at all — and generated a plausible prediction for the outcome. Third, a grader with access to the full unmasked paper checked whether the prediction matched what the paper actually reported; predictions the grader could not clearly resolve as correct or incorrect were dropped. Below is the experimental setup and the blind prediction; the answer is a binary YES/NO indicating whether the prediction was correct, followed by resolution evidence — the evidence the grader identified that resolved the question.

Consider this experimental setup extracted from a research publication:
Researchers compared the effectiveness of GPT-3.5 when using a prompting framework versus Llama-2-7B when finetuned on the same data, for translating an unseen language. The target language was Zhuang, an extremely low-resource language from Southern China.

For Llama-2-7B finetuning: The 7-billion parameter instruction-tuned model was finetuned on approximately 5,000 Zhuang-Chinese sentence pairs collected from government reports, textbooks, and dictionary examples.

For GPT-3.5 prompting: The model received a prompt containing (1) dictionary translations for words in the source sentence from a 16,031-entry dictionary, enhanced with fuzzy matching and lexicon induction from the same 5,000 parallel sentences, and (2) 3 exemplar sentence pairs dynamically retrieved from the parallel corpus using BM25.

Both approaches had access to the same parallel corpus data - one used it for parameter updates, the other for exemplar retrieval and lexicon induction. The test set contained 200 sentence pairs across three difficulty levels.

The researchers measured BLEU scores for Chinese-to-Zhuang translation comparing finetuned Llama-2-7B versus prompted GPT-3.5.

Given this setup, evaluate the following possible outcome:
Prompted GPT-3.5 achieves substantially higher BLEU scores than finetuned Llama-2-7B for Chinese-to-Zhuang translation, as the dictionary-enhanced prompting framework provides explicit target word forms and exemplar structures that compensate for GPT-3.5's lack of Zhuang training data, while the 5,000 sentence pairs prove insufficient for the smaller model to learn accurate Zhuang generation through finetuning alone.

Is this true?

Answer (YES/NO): YES